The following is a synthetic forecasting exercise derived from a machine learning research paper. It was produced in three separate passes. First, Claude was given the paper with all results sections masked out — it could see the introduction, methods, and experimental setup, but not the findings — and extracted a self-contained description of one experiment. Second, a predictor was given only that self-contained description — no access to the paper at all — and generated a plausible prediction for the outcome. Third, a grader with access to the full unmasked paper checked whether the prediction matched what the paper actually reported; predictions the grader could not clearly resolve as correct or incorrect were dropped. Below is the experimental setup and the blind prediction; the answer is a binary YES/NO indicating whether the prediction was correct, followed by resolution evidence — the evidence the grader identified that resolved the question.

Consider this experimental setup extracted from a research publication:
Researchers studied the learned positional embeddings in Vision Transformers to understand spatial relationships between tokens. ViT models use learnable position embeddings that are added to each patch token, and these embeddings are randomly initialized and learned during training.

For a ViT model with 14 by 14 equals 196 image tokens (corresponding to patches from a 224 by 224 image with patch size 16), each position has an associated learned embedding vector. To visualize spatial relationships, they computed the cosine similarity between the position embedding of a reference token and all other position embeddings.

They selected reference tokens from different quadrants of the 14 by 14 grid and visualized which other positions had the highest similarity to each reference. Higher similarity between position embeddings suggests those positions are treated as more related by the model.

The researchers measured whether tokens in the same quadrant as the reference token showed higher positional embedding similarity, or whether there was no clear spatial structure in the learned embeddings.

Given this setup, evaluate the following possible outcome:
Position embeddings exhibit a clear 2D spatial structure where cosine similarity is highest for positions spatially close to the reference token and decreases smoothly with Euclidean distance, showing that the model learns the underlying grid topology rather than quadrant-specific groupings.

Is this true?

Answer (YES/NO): NO